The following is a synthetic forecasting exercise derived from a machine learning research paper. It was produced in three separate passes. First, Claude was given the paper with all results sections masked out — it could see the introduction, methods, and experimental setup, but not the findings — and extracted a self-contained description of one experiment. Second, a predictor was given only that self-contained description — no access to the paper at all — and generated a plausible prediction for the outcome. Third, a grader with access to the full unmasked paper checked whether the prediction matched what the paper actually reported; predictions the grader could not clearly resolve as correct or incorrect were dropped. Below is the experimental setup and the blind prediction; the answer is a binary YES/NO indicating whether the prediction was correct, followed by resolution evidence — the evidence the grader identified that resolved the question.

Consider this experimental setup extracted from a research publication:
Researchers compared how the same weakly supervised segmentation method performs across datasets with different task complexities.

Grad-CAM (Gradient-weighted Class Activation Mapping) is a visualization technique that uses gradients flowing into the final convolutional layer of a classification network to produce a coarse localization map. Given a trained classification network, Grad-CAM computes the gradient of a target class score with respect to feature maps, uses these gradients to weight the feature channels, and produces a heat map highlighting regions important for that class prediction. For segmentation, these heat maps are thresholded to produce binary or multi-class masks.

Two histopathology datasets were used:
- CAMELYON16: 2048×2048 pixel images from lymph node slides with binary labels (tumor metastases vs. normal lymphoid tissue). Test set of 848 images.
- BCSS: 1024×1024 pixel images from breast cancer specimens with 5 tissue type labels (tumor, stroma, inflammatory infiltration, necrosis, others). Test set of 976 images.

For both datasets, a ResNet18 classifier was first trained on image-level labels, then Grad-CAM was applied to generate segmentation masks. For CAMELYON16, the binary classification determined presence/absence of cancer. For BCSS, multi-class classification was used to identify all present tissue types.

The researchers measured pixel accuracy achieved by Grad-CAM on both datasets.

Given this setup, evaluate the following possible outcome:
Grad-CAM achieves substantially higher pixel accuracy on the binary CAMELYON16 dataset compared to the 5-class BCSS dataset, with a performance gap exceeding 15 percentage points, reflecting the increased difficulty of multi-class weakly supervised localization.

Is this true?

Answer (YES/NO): YES